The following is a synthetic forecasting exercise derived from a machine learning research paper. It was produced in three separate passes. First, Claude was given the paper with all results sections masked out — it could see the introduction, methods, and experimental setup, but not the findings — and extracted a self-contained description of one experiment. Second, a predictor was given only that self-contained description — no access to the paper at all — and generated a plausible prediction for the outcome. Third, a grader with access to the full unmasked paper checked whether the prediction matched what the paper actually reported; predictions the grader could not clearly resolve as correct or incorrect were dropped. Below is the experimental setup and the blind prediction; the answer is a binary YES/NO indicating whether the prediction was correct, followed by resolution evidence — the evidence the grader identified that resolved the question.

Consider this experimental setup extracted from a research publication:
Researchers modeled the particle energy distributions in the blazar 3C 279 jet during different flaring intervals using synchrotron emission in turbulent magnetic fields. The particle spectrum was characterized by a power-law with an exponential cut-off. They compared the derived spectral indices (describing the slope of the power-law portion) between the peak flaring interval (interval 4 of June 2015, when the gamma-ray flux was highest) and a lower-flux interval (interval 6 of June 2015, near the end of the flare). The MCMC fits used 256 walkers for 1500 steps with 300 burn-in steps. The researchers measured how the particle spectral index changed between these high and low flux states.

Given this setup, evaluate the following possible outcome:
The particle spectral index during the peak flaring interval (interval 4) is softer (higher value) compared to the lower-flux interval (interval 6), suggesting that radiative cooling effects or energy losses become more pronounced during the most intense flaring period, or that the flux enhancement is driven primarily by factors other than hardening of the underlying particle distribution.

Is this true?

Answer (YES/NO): NO